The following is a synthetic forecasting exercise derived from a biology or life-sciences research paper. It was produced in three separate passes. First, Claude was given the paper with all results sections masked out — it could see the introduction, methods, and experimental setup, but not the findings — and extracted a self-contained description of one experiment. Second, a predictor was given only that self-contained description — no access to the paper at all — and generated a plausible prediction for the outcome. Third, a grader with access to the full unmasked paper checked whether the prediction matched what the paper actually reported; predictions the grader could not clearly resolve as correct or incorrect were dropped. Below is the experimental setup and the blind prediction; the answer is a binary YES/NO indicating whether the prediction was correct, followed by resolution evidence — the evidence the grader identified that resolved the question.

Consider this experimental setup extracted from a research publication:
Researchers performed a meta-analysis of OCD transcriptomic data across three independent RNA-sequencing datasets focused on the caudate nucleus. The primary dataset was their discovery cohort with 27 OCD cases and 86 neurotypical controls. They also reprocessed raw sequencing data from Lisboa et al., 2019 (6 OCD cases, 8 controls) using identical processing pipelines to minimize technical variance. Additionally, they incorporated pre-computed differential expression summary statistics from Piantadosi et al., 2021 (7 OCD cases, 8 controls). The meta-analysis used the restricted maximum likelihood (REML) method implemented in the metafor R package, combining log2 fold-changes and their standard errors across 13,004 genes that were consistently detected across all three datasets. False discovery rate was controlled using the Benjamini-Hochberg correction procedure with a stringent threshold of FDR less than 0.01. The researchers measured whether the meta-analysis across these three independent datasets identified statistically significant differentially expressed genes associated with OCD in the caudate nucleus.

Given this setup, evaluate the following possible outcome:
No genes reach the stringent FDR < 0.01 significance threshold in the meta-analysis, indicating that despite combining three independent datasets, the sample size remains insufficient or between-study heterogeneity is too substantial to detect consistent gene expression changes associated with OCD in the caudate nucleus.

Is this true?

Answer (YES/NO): NO